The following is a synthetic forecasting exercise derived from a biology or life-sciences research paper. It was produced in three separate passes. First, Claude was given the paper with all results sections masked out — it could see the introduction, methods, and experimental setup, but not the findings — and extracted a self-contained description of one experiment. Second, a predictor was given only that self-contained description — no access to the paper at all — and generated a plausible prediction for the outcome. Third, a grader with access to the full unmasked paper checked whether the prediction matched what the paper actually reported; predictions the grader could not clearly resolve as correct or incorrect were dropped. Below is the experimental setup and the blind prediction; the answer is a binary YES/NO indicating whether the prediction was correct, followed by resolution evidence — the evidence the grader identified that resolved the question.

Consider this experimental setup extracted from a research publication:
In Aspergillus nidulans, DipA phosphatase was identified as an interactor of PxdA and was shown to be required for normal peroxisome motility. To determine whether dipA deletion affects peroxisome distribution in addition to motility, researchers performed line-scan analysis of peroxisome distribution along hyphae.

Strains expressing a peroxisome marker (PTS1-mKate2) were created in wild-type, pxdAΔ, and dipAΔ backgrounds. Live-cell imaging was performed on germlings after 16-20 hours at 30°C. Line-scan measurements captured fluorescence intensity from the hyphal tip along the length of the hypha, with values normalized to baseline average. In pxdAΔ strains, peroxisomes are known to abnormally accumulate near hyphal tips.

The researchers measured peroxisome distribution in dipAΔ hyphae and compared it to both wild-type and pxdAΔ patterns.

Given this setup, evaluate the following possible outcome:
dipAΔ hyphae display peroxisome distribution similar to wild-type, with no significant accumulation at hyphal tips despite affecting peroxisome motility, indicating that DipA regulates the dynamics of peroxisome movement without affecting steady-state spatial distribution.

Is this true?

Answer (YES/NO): NO